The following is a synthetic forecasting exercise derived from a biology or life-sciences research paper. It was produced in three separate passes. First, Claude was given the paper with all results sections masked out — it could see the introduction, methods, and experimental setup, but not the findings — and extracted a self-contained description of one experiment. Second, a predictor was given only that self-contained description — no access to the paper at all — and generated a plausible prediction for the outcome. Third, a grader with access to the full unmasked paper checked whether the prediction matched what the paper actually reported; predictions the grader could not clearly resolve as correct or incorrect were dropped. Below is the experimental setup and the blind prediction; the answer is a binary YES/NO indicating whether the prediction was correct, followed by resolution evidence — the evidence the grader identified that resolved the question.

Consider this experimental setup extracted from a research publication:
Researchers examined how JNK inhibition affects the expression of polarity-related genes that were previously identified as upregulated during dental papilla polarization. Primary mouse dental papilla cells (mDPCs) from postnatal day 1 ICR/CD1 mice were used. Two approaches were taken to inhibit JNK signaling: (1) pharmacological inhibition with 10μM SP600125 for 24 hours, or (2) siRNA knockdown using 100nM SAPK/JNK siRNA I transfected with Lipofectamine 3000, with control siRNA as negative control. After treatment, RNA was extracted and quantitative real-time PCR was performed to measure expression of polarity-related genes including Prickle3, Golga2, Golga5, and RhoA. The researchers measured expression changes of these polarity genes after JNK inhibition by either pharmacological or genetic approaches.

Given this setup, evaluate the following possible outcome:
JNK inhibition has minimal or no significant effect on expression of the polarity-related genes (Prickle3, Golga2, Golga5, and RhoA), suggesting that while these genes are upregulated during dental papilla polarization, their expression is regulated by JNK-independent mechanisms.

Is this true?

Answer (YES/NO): NO